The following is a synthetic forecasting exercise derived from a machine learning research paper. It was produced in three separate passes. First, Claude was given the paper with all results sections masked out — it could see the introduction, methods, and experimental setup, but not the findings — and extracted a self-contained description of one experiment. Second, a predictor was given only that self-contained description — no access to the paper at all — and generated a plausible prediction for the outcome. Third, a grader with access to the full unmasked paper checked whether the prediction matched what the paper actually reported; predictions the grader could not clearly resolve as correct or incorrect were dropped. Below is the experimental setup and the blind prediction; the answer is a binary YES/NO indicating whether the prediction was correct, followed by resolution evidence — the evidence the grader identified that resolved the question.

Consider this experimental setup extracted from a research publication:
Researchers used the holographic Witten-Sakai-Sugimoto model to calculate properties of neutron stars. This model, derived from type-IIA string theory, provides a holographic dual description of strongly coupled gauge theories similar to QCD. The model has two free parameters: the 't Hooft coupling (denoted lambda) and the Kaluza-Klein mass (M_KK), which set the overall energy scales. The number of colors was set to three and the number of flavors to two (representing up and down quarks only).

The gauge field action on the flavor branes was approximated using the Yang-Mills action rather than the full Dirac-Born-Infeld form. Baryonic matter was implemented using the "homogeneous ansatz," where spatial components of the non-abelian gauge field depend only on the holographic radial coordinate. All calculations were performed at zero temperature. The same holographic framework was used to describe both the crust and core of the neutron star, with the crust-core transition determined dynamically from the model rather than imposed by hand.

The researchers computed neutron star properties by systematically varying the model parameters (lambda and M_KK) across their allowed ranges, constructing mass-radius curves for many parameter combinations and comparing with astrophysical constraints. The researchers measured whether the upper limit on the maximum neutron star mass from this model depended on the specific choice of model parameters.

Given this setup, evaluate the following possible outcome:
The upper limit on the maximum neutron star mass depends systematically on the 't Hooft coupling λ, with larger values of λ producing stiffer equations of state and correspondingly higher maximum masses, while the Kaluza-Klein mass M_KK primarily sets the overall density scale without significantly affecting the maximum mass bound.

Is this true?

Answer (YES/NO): NO